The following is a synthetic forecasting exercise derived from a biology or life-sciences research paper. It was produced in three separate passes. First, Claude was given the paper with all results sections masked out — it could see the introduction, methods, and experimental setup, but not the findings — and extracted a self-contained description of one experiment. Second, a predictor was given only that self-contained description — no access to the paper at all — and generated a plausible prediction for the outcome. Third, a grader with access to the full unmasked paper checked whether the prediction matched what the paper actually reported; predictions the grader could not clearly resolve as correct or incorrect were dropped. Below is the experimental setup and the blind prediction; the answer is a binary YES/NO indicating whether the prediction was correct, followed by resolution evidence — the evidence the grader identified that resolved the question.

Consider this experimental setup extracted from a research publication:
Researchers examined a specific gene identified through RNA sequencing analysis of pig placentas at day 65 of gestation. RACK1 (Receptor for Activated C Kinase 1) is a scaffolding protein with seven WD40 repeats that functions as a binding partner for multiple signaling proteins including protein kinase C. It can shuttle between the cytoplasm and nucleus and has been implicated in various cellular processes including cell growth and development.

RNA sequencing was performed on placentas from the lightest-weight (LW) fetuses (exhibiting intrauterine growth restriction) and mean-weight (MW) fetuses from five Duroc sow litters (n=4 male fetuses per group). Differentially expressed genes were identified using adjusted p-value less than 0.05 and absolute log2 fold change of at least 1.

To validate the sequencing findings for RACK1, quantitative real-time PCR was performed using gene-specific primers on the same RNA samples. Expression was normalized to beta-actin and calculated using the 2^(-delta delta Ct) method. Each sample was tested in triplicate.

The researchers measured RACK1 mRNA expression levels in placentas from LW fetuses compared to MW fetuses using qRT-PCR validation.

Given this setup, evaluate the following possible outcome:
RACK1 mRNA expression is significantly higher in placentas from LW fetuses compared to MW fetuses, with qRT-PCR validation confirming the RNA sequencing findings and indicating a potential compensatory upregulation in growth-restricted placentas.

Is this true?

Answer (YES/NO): NO